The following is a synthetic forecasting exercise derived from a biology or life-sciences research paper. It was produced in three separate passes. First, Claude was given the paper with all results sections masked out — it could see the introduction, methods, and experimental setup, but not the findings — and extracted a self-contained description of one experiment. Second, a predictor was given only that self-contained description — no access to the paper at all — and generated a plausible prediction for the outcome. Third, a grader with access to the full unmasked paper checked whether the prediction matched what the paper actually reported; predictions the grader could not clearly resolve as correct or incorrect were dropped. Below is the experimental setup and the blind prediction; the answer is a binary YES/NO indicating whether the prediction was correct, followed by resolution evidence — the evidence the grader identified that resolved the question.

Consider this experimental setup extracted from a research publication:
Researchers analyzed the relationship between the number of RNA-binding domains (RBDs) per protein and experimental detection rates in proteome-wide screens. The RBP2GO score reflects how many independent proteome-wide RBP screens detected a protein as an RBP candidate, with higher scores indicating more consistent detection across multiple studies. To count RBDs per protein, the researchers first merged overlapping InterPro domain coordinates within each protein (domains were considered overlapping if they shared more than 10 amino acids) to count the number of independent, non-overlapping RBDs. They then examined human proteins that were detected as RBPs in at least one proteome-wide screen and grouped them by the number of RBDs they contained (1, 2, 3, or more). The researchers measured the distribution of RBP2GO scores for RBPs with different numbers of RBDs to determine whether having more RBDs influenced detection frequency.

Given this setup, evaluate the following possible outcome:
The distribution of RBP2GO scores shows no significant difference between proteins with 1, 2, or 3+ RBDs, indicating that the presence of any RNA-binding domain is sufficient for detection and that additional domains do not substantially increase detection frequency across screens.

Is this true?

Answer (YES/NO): NO